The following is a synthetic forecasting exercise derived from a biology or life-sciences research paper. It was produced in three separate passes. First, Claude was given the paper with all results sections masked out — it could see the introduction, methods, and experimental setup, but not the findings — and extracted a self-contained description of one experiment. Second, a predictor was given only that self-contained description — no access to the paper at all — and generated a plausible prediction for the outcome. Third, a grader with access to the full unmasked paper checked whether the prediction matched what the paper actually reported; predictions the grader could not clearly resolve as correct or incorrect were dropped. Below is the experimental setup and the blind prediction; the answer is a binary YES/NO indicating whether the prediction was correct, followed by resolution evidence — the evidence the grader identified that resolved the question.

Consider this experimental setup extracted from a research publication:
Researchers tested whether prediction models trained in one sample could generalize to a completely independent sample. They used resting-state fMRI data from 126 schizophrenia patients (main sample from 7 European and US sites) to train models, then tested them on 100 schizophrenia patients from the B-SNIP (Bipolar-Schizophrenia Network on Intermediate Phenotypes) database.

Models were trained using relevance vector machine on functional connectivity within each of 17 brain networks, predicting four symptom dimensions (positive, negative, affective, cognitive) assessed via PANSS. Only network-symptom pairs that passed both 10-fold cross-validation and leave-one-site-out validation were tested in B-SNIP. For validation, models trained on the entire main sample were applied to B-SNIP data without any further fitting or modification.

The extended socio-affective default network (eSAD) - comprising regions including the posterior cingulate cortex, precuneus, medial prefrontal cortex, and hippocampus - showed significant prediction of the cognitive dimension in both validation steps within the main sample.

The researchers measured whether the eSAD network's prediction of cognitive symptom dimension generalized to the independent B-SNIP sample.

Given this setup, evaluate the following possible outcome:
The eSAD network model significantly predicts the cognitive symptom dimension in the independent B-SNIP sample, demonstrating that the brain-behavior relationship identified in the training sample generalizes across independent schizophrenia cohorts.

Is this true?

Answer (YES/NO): YES